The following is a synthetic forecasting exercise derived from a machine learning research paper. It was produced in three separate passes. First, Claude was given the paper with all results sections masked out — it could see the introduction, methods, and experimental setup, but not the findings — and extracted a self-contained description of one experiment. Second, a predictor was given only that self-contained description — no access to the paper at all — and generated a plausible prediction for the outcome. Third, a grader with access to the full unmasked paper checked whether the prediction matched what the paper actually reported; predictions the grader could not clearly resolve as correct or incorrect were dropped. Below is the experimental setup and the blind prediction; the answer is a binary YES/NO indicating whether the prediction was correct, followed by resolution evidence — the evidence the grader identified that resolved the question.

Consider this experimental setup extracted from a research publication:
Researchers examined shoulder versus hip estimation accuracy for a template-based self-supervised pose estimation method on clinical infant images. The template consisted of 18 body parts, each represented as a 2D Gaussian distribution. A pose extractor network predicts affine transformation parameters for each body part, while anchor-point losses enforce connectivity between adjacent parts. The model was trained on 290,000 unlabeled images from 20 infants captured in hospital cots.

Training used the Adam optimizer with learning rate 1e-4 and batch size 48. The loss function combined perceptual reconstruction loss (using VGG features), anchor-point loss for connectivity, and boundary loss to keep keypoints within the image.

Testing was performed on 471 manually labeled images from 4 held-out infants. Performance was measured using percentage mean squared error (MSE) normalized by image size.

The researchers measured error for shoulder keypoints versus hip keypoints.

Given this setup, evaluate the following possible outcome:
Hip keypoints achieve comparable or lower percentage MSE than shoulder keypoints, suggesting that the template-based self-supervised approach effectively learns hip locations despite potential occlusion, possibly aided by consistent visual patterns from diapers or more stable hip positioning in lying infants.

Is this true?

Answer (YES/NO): NO